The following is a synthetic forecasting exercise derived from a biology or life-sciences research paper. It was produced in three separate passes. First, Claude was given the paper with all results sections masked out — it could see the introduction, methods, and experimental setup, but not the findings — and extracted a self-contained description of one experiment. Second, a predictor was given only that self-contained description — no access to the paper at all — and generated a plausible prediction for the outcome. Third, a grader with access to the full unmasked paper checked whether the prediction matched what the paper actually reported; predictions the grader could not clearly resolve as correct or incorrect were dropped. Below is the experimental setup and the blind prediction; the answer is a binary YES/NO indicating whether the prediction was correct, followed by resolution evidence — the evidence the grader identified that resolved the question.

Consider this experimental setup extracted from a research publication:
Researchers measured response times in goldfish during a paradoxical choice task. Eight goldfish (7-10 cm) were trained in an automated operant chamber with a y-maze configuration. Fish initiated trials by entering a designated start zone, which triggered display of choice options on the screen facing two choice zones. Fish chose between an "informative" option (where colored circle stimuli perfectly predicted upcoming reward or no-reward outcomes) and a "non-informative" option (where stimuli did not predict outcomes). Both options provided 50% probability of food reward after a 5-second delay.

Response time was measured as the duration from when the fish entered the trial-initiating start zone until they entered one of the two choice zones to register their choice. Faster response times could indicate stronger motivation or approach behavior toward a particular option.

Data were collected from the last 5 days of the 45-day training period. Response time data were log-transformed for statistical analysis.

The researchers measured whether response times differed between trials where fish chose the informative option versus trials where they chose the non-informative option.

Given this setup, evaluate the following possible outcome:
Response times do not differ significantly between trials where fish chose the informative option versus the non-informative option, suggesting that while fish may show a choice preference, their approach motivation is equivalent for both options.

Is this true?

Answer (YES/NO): NO